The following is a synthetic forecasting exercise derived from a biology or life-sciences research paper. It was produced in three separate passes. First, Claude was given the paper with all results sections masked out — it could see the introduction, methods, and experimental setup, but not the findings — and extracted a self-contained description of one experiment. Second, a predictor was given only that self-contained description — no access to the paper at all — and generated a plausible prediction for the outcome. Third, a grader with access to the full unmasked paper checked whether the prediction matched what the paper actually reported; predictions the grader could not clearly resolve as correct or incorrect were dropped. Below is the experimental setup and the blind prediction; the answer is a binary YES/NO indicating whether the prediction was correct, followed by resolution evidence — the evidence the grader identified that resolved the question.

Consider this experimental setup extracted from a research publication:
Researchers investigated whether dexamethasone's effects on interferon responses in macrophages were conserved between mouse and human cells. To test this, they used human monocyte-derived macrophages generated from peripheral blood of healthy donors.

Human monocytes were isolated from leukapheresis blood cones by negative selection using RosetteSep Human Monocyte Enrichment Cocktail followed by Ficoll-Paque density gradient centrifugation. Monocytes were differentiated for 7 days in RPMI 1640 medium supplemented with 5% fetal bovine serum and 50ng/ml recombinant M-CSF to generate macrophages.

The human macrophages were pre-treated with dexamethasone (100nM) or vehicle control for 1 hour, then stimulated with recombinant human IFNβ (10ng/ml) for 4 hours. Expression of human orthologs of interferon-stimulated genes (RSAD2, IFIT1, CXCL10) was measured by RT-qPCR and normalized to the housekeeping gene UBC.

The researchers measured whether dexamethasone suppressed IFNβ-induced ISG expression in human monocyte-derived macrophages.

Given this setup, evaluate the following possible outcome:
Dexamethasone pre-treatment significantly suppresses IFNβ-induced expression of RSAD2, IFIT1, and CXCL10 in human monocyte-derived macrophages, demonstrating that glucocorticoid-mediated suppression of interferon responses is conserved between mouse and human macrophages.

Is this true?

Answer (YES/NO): NO